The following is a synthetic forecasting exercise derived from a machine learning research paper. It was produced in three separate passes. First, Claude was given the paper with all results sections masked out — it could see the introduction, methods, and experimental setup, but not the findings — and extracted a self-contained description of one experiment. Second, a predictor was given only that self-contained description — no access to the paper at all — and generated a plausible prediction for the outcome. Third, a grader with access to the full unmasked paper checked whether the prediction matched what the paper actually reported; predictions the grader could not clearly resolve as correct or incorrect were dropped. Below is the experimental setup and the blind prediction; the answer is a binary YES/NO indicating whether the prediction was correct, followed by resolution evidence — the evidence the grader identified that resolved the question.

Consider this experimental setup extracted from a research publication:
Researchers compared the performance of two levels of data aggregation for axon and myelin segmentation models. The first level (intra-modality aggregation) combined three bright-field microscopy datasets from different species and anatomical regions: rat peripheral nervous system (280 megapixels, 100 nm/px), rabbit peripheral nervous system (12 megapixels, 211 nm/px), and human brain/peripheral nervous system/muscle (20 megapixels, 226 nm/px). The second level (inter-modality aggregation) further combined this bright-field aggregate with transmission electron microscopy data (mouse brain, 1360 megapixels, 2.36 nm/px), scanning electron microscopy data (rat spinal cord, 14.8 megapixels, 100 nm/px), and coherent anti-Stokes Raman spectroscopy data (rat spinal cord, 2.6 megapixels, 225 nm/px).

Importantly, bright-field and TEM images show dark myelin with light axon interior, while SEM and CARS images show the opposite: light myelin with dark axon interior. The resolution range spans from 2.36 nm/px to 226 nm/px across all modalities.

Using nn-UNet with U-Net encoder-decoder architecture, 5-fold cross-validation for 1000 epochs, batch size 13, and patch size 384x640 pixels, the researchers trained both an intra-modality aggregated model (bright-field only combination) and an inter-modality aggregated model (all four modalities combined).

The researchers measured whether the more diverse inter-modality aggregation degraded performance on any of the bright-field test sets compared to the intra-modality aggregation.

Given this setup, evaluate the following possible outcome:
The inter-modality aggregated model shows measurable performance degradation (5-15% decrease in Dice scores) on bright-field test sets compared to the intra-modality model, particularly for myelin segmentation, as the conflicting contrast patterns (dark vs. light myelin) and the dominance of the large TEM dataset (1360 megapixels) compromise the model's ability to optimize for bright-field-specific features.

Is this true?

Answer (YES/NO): NO